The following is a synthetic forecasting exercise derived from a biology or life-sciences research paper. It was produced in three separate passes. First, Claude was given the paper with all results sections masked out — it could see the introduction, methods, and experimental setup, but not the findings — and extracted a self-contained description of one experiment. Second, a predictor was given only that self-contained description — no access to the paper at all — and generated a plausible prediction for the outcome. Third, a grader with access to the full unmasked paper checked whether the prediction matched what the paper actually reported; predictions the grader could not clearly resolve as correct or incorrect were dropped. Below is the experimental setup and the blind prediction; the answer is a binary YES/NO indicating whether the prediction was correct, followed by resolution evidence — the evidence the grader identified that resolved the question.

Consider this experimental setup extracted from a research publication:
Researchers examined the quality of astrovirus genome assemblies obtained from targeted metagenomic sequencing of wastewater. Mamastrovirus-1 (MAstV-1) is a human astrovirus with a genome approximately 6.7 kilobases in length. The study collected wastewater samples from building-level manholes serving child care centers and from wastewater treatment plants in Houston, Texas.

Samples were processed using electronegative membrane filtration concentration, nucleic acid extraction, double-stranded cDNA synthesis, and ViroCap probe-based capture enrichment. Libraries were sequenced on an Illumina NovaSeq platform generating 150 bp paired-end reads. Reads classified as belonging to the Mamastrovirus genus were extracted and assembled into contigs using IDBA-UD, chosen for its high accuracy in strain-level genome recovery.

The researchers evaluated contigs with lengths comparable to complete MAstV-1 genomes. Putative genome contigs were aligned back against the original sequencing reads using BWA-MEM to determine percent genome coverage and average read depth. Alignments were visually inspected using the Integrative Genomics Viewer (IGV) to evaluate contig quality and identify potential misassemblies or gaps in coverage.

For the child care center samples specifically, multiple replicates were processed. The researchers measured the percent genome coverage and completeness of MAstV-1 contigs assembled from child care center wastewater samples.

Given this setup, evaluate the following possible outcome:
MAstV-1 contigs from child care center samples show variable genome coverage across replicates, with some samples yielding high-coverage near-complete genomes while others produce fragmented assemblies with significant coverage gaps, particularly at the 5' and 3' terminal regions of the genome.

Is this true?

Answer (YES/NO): NO